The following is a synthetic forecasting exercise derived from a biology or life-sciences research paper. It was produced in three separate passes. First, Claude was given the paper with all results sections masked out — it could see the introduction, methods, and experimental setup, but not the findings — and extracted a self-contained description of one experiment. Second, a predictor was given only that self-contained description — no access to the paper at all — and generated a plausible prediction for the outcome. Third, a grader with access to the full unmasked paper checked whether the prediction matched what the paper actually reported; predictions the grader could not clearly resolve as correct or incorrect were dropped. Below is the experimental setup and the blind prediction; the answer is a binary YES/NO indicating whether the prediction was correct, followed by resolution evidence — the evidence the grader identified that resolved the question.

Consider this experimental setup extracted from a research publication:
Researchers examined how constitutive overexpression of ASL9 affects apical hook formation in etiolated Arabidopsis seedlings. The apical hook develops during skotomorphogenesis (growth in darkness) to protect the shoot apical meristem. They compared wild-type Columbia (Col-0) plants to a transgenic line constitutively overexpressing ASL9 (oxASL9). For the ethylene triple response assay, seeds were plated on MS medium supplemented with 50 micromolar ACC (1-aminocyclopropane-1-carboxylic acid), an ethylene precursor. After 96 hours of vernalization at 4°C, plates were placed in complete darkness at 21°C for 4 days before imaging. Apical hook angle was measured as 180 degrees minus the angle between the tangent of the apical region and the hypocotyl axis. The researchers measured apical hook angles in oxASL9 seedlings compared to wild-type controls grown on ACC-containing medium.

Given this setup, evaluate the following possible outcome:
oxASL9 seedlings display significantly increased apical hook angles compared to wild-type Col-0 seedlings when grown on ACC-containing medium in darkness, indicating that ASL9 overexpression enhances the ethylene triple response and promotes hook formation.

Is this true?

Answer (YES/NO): NO